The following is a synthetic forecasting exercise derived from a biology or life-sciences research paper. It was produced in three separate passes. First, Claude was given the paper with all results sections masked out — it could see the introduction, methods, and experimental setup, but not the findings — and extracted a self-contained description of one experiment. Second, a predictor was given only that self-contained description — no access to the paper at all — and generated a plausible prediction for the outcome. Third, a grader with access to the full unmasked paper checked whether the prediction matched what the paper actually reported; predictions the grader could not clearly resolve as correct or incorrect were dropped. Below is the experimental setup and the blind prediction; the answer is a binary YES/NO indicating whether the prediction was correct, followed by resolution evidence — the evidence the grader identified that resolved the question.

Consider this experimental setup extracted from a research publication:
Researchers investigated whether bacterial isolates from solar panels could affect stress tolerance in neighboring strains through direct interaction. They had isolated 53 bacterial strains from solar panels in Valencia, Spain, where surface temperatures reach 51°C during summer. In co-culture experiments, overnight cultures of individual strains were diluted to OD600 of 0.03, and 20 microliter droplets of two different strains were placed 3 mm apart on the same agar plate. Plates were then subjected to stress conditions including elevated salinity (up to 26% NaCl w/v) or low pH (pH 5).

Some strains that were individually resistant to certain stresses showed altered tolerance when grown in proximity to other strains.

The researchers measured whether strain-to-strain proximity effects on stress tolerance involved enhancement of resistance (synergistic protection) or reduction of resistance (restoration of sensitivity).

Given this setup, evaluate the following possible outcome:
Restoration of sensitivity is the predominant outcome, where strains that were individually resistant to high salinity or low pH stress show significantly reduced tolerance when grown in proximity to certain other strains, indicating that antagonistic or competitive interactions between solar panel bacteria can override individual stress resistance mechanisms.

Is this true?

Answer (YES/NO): NO